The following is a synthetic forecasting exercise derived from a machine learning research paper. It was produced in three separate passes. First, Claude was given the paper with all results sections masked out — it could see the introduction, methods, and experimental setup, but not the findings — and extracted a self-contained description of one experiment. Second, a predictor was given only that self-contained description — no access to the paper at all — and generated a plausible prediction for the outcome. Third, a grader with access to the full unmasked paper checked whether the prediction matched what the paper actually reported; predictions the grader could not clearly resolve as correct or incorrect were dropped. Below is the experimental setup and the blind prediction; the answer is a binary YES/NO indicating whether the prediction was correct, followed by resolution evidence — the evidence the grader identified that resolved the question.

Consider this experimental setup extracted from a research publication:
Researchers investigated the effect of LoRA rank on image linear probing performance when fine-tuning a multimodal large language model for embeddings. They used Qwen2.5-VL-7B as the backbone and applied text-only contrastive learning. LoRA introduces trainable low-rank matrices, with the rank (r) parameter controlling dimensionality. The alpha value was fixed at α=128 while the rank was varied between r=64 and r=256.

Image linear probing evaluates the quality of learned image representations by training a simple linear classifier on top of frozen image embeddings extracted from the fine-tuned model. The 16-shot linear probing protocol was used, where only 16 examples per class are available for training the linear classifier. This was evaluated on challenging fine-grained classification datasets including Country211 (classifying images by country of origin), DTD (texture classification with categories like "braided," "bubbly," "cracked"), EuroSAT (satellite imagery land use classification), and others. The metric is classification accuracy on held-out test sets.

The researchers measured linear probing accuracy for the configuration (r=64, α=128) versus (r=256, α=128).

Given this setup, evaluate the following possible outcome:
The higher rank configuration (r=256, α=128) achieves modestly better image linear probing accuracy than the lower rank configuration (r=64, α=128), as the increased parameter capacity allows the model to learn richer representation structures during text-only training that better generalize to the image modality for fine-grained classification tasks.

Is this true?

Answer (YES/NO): NO